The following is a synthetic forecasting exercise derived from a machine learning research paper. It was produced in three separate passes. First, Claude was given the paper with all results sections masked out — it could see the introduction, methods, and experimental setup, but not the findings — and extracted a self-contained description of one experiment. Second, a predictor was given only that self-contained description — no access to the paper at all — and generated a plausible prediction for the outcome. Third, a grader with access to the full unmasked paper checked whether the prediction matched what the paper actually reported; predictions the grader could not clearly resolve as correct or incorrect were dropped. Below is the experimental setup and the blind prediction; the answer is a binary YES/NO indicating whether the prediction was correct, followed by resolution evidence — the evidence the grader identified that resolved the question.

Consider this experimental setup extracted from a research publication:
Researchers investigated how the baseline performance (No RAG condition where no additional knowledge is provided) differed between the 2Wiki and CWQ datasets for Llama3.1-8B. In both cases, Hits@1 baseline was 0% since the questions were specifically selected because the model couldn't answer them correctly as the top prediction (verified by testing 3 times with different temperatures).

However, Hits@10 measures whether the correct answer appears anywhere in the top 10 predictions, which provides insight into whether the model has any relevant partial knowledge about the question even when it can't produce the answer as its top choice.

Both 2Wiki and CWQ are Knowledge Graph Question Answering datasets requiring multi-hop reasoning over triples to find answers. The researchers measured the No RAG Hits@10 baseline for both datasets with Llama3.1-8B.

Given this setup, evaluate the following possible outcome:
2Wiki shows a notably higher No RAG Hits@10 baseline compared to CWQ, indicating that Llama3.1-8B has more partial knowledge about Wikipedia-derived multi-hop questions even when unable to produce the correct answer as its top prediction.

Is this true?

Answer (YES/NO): NO